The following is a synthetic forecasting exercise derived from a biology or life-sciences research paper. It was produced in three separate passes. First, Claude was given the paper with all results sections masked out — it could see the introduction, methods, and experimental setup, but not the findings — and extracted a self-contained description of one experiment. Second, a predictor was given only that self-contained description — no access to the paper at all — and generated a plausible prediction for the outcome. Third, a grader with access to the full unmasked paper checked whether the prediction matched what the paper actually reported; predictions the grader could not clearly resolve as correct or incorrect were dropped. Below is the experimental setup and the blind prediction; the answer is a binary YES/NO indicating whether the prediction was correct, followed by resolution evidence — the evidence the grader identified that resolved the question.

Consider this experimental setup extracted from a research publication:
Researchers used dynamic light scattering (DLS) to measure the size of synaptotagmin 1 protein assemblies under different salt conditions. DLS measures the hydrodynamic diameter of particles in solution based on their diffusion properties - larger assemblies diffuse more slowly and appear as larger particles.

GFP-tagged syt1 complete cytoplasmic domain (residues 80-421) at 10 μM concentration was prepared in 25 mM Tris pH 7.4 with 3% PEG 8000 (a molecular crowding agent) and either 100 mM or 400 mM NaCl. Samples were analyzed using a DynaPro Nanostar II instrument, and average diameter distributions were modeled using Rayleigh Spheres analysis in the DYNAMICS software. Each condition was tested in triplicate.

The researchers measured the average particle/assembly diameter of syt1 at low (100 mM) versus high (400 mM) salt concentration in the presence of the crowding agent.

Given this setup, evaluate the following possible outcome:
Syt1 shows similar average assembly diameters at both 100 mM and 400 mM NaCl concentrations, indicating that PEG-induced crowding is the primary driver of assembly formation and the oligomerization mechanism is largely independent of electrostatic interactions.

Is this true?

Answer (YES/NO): NO